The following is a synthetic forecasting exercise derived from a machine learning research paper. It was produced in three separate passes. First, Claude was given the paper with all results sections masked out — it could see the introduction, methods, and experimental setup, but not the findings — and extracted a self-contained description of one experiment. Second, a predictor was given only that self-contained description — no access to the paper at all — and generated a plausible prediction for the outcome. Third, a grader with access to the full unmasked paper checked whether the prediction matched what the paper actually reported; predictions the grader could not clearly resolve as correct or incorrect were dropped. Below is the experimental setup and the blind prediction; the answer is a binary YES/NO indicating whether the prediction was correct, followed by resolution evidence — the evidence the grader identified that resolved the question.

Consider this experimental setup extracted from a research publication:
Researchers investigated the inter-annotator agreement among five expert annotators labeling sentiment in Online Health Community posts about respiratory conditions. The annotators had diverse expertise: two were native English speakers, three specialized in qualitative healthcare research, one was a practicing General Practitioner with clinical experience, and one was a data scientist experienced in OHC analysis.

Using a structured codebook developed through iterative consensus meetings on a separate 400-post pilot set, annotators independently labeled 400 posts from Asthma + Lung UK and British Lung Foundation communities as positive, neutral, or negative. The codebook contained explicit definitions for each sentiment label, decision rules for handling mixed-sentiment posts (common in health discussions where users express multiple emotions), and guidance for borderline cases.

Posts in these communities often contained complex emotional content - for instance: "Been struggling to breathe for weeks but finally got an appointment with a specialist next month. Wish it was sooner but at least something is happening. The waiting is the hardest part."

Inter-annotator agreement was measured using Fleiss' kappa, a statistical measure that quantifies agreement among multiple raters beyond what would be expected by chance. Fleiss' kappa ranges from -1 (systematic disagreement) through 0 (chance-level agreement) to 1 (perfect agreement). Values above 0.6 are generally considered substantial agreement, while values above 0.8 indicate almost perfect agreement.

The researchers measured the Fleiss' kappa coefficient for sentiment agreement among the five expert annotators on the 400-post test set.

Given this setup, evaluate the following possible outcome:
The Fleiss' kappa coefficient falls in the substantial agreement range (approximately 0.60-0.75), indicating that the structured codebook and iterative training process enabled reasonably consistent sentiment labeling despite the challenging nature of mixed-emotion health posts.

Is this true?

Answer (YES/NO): NO